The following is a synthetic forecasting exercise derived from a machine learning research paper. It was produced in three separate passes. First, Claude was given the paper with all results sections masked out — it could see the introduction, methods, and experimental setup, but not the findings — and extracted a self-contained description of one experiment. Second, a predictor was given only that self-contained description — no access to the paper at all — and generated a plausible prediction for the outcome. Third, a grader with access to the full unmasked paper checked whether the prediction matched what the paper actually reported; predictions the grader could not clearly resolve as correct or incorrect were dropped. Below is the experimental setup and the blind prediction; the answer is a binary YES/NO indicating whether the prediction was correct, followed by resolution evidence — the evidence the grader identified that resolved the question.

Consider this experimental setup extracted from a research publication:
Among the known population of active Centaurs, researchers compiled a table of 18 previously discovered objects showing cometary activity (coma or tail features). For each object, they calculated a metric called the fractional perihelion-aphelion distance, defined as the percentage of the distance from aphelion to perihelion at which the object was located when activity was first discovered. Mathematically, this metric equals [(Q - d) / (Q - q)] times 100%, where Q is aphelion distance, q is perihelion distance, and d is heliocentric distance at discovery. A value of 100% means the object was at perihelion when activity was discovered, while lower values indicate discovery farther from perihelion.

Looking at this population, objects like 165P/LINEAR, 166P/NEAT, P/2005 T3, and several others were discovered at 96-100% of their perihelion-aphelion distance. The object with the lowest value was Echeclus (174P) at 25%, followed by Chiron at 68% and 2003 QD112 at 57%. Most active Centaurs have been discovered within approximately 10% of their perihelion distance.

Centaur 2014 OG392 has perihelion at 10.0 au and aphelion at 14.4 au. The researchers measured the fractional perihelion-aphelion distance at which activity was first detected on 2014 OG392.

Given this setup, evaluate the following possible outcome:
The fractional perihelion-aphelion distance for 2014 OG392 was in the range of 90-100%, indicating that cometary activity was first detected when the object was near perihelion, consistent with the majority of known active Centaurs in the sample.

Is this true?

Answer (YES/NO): NO